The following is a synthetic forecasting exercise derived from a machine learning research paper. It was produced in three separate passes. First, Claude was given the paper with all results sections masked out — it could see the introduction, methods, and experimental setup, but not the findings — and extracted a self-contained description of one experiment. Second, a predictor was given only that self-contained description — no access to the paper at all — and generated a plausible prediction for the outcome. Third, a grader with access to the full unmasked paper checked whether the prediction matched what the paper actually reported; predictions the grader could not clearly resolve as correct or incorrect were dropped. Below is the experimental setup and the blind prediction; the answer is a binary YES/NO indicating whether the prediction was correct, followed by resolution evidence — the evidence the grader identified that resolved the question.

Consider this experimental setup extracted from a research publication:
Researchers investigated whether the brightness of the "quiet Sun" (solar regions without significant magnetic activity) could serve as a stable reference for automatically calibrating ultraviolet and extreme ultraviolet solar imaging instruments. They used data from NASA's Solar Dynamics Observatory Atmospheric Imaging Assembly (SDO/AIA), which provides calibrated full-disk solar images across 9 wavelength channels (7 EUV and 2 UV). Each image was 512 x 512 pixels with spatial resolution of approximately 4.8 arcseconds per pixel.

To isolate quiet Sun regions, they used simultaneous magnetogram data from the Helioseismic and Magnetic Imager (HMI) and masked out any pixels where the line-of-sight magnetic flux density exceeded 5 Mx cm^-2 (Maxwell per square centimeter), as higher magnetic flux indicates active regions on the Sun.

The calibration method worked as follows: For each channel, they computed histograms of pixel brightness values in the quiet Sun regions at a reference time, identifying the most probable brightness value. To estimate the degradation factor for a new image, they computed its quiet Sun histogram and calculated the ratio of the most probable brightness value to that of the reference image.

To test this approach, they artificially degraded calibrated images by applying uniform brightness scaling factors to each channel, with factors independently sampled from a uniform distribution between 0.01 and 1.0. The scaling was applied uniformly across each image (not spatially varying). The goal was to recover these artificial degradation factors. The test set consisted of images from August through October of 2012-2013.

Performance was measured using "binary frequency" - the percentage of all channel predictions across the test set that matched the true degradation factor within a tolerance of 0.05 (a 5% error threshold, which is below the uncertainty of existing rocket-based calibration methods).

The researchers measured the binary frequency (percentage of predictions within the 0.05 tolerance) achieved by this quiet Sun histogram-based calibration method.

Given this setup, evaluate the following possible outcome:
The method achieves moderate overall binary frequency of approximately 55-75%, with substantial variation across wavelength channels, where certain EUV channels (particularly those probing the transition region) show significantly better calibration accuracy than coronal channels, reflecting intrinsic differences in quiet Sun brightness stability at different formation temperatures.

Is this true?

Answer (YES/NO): NO